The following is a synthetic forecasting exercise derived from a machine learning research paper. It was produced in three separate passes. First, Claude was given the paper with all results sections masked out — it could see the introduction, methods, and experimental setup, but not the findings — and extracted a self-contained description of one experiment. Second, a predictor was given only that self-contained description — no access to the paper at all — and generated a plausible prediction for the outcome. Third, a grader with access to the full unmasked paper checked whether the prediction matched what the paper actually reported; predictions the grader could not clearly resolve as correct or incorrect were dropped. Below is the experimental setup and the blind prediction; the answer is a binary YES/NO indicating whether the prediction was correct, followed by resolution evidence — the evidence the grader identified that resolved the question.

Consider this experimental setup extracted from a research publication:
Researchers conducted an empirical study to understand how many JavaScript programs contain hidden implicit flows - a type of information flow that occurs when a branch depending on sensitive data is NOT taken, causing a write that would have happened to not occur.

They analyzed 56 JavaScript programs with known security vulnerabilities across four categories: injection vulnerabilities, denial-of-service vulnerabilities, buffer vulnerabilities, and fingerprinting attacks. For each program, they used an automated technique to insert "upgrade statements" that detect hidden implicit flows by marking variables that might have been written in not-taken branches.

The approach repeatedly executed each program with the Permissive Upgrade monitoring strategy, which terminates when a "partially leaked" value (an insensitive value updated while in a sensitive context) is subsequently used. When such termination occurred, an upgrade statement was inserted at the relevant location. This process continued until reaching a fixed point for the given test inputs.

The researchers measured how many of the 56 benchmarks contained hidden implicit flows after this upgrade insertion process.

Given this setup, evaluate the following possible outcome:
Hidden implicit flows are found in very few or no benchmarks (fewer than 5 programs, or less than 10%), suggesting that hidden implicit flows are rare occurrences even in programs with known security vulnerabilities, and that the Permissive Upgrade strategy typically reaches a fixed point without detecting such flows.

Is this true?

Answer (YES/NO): NO